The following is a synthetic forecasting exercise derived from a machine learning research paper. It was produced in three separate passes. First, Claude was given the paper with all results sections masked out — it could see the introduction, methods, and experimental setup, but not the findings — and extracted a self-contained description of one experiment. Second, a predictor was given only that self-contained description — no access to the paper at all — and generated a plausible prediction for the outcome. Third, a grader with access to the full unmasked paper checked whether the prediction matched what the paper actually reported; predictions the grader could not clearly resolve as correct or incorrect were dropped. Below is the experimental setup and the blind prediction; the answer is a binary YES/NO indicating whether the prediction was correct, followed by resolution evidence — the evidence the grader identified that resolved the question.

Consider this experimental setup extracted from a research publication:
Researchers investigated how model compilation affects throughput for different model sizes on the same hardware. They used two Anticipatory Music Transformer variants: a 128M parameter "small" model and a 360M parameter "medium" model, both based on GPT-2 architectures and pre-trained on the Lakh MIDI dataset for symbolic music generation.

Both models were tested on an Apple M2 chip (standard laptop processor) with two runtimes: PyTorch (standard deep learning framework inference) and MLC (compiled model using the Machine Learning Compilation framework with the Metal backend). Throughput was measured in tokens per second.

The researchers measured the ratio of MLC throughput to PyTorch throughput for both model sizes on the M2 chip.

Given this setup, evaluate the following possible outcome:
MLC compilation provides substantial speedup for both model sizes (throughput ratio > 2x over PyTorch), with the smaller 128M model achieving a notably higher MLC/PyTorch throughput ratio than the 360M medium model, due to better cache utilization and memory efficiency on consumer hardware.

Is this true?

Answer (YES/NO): NO